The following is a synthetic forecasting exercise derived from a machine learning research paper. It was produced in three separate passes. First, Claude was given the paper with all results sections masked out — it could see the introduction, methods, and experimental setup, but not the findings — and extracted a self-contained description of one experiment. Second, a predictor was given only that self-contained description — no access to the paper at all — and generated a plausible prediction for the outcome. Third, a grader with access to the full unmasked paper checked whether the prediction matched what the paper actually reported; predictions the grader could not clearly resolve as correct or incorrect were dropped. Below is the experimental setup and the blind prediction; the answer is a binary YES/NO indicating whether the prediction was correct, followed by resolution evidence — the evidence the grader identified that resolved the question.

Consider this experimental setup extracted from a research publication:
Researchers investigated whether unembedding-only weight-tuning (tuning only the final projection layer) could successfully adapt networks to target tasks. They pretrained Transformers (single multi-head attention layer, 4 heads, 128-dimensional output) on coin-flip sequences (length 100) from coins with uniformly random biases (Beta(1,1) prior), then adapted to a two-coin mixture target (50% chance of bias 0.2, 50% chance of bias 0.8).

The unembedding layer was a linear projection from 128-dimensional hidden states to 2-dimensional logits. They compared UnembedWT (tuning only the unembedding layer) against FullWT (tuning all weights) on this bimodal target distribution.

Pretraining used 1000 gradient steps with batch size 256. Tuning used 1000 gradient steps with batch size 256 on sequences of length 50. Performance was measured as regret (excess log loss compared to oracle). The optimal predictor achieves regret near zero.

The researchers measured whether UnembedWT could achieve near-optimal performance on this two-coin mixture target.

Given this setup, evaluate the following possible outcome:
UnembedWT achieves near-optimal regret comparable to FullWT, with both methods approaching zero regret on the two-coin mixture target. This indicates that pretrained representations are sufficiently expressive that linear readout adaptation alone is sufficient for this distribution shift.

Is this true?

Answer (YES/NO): NO